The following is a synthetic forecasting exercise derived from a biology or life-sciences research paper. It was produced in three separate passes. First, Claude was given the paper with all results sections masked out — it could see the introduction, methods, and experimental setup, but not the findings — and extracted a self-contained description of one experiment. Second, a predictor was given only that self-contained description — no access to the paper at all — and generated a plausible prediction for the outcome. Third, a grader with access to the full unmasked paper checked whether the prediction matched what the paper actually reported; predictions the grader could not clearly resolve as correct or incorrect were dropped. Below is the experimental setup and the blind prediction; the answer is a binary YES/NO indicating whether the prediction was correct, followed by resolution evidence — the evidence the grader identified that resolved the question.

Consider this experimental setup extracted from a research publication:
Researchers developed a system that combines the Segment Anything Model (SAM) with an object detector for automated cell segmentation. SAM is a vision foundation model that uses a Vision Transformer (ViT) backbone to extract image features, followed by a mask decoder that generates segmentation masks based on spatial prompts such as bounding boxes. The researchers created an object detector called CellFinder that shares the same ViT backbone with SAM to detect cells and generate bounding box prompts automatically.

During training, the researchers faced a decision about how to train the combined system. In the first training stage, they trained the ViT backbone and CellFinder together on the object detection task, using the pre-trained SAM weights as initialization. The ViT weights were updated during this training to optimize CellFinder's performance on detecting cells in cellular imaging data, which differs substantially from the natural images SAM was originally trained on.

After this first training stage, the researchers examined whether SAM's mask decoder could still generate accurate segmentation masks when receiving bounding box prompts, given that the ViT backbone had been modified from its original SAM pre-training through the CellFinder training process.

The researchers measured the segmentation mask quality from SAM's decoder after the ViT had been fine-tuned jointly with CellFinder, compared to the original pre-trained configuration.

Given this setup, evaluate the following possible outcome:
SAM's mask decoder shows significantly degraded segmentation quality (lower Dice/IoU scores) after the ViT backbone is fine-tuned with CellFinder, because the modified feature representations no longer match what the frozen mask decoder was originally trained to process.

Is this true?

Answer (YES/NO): YES